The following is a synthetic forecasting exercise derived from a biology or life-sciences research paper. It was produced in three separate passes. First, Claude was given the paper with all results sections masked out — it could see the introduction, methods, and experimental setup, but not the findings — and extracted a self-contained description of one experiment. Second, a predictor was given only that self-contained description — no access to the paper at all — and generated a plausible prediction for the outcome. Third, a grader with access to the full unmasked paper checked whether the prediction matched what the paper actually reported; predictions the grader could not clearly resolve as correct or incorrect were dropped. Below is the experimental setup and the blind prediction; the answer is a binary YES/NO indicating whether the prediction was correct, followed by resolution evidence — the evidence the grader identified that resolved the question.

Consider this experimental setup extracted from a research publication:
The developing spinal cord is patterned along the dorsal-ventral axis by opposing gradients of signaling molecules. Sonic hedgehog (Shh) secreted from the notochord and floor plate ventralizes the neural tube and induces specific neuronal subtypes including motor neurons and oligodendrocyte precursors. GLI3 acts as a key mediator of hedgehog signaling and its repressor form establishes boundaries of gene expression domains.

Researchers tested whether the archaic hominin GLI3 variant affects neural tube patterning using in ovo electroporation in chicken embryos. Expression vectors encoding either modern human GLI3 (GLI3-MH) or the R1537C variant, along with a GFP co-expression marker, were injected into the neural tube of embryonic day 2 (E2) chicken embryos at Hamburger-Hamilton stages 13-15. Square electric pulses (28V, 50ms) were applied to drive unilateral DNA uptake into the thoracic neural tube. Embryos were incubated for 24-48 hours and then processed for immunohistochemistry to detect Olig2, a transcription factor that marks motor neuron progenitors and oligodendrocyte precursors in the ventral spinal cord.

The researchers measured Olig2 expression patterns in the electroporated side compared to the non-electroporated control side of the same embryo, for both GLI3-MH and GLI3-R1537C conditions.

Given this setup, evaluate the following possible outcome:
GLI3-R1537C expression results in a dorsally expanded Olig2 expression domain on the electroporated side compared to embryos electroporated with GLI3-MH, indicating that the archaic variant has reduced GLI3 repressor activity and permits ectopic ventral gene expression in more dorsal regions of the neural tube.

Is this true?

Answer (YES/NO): NO